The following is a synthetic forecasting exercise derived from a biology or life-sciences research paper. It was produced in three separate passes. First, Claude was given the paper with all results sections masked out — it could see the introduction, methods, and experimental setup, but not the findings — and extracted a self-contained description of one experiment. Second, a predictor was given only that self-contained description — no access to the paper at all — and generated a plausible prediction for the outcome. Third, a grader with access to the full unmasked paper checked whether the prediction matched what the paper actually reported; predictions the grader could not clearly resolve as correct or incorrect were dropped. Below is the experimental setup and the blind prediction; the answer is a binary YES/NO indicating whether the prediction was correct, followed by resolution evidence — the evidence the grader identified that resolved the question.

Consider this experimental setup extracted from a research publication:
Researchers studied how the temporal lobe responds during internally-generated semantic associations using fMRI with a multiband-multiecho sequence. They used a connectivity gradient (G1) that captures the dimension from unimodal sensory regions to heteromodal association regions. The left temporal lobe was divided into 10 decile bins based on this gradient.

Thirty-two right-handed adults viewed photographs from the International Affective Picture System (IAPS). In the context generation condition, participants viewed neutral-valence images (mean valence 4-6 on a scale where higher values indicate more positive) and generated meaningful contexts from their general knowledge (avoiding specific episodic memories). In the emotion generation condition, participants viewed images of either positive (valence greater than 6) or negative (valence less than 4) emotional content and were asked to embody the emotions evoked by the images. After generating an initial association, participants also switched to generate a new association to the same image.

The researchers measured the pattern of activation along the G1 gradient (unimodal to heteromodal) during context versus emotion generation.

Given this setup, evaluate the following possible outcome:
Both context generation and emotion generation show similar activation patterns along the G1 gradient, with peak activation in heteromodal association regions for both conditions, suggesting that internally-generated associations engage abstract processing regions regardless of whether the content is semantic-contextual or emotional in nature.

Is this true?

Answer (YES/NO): NO